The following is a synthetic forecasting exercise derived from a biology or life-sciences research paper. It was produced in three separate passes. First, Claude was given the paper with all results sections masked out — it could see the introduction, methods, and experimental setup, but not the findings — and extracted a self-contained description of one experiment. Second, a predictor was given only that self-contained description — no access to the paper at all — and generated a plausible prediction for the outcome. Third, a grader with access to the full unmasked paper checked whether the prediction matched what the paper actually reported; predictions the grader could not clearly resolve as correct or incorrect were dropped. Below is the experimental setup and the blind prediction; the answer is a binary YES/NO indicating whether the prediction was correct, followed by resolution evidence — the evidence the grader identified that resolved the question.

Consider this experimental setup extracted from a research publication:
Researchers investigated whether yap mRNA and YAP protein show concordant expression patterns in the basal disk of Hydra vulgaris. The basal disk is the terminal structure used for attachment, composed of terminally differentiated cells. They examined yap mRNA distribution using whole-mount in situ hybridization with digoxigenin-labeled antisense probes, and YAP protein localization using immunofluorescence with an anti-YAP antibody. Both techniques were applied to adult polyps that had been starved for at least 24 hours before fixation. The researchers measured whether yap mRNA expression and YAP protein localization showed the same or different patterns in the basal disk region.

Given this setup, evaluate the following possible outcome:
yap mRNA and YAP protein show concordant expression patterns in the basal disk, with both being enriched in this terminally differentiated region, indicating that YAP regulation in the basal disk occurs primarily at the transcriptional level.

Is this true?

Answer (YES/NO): NO